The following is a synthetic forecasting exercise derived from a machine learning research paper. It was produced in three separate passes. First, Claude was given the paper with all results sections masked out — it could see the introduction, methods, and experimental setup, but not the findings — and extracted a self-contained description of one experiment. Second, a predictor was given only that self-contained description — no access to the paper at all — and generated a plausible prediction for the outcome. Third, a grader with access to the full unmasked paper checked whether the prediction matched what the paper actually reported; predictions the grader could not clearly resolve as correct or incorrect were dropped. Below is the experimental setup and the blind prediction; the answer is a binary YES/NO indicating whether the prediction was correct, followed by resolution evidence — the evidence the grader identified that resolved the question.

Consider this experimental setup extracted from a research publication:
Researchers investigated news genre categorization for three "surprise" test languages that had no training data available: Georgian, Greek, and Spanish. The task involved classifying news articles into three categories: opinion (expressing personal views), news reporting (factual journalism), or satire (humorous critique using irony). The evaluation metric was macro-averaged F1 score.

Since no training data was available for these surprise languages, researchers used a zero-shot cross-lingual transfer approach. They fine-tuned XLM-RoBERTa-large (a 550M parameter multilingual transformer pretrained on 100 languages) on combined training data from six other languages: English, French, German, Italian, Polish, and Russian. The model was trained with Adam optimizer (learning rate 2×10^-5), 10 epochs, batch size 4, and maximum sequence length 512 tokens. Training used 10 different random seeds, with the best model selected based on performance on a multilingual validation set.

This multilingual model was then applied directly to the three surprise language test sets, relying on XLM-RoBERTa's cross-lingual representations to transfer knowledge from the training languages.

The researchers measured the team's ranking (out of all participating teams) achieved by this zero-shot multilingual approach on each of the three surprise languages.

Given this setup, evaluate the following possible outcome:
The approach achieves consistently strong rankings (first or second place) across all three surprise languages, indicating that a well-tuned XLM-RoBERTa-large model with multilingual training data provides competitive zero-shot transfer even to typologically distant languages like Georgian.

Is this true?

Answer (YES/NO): NO